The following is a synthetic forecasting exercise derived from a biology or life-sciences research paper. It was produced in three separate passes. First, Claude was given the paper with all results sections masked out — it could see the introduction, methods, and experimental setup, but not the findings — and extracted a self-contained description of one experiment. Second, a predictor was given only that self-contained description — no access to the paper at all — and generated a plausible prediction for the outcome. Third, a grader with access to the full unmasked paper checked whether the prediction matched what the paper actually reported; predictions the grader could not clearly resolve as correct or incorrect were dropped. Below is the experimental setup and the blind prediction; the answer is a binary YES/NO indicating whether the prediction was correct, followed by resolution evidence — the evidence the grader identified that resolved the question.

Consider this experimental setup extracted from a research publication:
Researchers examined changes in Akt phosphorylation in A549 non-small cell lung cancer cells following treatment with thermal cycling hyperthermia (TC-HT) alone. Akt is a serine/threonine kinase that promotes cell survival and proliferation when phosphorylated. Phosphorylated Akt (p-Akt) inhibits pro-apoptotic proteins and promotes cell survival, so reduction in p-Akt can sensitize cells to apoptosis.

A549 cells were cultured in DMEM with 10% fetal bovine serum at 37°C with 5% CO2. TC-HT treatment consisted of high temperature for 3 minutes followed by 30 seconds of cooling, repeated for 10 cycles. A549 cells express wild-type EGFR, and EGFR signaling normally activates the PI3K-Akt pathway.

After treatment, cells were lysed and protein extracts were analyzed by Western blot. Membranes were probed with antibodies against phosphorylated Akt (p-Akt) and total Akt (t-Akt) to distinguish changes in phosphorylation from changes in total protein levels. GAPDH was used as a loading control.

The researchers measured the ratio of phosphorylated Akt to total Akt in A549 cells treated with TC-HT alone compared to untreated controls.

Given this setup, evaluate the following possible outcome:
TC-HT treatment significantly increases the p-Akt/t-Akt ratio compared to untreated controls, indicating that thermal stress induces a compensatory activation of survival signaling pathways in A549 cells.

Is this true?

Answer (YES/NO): NO